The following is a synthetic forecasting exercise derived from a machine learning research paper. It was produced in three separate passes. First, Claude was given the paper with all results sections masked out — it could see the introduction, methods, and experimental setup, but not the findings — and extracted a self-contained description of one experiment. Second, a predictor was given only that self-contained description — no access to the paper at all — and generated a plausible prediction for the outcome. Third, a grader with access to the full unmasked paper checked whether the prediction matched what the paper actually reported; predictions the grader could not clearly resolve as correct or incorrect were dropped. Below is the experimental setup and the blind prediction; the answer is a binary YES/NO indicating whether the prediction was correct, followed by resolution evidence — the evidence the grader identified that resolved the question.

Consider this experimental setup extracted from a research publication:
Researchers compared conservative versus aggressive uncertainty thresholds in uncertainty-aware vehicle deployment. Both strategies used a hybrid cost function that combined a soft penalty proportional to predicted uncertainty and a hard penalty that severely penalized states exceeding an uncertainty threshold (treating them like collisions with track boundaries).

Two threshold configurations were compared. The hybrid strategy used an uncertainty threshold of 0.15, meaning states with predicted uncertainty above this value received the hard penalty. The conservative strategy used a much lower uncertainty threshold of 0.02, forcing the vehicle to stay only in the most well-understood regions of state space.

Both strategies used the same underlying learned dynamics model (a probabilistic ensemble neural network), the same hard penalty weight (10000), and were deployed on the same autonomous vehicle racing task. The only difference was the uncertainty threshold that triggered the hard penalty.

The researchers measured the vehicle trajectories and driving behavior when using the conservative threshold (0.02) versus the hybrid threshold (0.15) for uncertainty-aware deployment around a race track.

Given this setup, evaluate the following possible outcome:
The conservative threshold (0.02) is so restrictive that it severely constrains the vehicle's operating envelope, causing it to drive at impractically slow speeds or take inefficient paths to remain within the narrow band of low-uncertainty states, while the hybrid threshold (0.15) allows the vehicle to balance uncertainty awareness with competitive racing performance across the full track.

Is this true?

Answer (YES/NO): NO